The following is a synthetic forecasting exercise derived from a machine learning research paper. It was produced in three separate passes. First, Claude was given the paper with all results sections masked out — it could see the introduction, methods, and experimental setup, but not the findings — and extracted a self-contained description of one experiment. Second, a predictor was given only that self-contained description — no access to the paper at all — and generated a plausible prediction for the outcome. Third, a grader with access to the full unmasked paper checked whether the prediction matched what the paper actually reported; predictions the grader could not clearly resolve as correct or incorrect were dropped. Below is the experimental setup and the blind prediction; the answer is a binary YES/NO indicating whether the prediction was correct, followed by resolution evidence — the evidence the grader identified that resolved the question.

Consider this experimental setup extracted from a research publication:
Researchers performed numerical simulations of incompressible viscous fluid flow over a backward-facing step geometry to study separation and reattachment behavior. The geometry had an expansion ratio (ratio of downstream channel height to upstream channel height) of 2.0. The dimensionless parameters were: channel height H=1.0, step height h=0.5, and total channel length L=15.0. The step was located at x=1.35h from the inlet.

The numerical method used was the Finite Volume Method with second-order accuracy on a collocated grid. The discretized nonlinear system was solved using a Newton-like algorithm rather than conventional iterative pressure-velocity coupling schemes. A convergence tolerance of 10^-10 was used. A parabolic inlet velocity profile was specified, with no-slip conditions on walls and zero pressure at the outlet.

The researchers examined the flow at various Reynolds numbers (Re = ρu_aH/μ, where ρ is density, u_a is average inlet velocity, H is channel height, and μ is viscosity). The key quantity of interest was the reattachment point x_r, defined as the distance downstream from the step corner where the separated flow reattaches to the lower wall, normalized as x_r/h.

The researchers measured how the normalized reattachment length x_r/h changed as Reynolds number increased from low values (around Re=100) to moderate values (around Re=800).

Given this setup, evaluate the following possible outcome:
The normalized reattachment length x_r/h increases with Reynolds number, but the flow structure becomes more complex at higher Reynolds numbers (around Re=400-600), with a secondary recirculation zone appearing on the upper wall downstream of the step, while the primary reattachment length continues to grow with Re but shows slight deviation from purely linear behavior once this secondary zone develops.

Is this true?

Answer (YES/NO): YES